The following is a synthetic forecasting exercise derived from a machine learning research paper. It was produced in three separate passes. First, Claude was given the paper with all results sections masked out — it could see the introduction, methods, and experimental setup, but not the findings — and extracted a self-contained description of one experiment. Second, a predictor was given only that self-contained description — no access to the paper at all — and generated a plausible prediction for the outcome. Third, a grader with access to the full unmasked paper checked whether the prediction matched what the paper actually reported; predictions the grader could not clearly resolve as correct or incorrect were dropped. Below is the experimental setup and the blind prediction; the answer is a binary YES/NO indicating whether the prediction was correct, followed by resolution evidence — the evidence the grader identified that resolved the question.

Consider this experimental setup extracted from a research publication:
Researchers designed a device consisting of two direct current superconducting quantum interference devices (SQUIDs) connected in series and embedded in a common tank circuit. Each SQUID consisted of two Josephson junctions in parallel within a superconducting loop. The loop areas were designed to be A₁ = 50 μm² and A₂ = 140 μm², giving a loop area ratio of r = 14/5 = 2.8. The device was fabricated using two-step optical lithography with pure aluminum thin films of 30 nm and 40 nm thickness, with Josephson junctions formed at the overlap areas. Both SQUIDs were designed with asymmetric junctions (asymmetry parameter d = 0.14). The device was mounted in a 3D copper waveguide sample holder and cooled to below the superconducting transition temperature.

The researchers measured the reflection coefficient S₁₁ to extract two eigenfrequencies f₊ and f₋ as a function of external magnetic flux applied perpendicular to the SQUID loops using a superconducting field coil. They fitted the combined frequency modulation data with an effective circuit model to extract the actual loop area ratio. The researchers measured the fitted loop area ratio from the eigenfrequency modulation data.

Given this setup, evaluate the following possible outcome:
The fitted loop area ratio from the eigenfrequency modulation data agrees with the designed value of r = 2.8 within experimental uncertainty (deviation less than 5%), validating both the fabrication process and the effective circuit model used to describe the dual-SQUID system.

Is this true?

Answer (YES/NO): YES